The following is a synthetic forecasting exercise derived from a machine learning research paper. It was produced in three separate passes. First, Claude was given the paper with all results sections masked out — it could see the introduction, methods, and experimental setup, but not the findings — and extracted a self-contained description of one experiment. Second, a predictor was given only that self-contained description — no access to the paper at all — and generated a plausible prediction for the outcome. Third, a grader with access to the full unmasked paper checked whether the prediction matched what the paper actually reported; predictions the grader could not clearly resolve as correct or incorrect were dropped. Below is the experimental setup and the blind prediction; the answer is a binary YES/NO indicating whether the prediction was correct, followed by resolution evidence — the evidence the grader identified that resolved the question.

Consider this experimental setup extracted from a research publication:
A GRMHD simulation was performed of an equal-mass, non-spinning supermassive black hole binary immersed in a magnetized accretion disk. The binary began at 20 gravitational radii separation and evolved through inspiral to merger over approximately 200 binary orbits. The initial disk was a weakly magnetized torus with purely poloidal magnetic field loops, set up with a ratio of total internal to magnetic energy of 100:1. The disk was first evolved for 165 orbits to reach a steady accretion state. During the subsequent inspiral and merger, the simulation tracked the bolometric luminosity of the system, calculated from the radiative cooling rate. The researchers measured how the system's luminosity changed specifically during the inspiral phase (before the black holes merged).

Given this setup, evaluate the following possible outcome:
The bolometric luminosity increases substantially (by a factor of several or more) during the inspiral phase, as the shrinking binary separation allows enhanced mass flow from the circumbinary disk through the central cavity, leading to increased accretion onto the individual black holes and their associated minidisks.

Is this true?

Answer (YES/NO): NO